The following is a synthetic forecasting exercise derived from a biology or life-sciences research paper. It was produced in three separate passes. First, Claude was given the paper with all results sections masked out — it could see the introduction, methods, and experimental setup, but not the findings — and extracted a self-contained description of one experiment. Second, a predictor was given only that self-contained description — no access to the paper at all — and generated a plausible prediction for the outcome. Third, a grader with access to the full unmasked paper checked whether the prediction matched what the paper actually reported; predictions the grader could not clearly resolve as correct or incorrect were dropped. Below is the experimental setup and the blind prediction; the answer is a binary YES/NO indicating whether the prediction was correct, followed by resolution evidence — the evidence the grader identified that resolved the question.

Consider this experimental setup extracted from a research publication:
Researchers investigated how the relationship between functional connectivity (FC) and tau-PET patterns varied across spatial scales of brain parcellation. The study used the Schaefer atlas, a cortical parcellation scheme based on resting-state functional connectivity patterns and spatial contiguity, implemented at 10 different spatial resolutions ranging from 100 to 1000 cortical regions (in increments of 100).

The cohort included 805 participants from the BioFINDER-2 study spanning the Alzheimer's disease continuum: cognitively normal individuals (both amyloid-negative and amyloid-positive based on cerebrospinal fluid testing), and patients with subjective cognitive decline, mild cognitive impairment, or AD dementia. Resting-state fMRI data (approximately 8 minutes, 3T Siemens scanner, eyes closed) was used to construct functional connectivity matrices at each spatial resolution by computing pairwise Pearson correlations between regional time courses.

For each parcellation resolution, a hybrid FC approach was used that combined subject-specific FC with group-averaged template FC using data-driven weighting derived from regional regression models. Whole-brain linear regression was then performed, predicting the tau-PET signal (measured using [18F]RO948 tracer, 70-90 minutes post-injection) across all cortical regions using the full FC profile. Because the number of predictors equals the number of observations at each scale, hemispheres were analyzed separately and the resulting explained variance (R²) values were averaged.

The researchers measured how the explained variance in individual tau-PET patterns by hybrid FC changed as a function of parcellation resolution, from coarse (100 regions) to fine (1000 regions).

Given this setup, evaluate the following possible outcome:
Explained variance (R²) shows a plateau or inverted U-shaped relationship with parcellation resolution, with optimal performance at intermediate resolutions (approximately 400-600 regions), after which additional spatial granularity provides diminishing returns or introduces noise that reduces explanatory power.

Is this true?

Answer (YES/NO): NO